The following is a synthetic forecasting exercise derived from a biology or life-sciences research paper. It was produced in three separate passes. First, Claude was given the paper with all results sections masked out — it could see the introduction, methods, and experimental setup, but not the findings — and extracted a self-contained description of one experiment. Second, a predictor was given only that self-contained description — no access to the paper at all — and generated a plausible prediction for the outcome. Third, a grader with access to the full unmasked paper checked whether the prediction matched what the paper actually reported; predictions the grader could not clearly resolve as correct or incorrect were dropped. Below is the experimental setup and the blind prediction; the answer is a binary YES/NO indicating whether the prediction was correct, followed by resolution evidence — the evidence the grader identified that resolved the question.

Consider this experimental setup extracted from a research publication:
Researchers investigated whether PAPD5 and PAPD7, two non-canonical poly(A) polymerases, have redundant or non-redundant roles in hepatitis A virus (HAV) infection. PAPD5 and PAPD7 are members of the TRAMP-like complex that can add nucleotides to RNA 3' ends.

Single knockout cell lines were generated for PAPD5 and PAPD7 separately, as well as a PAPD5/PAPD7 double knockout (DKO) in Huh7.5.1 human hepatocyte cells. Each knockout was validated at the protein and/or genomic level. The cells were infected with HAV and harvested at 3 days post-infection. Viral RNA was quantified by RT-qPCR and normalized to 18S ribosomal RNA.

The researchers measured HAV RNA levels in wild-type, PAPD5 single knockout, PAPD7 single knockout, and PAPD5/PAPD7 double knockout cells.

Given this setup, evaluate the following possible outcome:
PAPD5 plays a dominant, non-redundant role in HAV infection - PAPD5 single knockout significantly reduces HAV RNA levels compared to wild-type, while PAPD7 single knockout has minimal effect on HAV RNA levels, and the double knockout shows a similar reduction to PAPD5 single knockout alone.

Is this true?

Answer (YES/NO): NO